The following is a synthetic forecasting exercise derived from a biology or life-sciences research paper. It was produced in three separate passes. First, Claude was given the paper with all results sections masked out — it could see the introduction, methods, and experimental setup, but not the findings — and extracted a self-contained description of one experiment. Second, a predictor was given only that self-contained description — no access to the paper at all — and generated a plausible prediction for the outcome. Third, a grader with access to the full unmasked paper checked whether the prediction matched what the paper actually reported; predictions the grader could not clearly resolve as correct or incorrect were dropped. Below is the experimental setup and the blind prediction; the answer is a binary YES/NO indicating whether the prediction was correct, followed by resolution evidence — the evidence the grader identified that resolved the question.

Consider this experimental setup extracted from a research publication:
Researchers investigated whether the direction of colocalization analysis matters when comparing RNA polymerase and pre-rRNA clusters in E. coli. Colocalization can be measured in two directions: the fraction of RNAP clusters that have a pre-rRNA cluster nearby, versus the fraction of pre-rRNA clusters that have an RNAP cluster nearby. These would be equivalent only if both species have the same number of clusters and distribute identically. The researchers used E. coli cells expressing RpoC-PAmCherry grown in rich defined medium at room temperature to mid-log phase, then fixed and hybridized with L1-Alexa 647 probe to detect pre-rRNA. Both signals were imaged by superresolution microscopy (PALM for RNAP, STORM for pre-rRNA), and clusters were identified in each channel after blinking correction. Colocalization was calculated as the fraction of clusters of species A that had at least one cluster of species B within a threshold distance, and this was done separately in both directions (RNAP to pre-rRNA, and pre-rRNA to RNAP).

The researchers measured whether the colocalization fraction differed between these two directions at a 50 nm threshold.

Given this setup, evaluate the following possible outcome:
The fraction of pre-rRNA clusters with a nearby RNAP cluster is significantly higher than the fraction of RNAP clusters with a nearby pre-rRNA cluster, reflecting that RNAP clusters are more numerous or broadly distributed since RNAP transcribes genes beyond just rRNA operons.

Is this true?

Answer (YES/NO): NO